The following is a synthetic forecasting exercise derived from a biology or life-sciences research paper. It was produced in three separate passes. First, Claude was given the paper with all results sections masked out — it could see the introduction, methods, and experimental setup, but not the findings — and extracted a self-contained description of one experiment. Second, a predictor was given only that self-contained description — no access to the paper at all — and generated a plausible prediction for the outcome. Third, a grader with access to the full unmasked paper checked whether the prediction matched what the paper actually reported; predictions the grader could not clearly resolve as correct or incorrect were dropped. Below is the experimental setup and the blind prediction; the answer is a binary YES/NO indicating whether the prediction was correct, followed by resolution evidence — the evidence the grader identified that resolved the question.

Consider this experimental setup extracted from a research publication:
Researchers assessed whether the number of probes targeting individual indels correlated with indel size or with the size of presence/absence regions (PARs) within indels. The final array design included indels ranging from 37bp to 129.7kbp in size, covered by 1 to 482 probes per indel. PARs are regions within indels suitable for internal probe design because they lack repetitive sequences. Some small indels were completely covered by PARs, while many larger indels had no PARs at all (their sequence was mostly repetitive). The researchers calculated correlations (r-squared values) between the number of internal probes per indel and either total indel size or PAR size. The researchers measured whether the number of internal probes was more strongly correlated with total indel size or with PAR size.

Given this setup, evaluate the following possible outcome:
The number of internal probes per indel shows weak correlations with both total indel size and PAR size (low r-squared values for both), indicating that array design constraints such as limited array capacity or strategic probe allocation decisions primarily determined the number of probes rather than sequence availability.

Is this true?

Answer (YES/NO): NO